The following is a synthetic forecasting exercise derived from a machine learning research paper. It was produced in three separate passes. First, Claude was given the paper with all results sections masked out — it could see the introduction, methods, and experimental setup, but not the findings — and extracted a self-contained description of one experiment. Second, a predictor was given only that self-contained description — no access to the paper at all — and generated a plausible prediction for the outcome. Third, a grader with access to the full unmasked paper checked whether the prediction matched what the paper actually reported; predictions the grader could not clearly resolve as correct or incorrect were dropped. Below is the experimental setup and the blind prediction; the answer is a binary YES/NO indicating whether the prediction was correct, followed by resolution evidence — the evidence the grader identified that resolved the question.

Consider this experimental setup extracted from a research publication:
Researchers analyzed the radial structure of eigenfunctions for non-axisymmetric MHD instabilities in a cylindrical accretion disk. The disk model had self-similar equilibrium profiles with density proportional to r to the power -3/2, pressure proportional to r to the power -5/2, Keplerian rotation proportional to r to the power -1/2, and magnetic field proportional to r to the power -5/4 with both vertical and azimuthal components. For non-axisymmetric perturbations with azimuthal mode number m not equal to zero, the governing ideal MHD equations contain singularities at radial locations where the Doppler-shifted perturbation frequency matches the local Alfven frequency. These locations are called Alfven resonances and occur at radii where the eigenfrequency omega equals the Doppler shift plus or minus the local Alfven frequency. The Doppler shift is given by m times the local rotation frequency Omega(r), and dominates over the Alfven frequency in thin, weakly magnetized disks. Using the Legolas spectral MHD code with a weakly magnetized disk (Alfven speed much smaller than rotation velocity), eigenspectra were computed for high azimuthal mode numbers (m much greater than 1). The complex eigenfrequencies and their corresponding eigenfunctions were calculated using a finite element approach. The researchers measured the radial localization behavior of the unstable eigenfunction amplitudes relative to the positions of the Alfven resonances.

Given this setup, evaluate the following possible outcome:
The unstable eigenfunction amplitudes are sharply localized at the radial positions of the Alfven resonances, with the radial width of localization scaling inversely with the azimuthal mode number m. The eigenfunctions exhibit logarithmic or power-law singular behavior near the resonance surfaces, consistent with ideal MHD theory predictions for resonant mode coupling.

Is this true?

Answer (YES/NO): NO